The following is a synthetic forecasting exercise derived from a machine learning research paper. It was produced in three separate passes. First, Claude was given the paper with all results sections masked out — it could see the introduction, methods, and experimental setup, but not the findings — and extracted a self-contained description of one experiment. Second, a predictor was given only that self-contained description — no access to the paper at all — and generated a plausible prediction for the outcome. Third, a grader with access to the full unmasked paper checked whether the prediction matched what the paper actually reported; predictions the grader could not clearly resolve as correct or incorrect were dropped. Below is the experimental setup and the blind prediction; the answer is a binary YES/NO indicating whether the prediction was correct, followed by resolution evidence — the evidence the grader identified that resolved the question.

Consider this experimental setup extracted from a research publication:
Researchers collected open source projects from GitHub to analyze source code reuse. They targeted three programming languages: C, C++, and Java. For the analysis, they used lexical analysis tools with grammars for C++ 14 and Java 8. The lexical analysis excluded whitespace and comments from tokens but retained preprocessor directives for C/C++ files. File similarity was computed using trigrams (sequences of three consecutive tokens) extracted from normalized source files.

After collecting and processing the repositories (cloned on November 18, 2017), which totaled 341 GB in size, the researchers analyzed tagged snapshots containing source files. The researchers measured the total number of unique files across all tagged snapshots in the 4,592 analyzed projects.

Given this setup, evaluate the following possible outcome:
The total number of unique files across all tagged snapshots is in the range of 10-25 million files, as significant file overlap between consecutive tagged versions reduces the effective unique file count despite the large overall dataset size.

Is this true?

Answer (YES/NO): NO